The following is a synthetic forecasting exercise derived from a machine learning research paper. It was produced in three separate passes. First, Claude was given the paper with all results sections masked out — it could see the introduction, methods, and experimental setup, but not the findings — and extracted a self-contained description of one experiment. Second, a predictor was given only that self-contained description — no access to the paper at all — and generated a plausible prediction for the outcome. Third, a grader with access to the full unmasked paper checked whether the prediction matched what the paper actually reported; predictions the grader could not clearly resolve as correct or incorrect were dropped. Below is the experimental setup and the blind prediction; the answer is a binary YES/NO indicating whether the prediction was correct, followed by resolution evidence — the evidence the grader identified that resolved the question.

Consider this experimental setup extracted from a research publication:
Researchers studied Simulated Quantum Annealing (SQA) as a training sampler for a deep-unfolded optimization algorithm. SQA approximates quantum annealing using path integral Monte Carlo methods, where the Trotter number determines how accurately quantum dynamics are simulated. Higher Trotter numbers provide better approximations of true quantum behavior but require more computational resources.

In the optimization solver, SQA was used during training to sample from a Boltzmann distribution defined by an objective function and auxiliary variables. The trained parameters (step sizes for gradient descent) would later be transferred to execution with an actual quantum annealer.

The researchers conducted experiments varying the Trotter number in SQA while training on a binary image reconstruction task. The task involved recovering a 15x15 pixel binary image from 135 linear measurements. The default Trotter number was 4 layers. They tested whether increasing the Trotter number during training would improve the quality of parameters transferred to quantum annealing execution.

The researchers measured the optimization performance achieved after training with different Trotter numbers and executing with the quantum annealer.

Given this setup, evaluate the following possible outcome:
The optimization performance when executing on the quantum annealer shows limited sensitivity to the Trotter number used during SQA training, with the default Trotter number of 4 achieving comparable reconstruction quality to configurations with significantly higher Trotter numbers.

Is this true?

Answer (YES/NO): NO